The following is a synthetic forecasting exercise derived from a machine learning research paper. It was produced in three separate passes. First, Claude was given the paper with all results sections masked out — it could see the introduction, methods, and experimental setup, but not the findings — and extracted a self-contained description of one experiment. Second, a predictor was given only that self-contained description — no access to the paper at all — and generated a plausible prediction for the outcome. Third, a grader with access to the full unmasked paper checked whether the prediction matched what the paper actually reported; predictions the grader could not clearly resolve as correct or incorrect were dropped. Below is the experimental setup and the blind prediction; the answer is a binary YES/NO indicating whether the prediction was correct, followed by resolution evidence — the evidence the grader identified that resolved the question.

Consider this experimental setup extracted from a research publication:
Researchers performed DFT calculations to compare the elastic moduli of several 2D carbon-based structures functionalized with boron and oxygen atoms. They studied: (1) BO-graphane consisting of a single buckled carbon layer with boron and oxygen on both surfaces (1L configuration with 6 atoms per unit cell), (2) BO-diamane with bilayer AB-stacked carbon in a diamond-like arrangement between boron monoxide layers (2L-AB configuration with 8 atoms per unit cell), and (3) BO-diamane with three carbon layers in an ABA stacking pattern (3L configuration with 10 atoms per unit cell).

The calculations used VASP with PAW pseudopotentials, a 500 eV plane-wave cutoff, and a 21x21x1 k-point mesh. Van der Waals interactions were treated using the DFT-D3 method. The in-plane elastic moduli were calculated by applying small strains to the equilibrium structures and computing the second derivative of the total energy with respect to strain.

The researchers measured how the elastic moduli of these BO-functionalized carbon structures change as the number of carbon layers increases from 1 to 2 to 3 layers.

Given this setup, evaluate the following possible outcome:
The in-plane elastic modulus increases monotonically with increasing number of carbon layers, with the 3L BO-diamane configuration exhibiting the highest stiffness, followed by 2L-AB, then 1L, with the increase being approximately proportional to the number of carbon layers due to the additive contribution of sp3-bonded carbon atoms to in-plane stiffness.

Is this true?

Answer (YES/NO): NO